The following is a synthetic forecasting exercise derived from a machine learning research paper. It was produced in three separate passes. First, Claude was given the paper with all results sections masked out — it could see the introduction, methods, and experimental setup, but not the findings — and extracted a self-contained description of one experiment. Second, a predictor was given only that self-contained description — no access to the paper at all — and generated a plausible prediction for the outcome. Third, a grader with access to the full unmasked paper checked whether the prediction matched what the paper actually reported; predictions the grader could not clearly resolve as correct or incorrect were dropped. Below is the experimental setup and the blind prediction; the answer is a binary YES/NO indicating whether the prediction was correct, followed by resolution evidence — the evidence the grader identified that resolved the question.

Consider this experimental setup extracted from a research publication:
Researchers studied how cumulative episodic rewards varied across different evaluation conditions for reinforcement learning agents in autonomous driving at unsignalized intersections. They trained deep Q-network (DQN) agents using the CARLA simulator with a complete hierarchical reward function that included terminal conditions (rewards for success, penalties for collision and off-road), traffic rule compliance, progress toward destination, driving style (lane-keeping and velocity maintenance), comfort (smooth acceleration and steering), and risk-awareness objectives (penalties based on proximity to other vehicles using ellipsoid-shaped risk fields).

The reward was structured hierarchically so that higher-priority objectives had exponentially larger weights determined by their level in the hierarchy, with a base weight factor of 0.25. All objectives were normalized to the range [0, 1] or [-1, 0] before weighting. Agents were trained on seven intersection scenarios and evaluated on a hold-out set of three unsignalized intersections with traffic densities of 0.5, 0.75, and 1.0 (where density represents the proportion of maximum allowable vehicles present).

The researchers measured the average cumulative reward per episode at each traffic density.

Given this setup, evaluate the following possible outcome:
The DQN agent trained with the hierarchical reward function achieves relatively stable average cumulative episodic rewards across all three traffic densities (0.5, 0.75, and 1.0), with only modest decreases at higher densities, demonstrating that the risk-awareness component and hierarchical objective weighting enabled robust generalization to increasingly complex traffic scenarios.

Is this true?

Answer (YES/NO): NO